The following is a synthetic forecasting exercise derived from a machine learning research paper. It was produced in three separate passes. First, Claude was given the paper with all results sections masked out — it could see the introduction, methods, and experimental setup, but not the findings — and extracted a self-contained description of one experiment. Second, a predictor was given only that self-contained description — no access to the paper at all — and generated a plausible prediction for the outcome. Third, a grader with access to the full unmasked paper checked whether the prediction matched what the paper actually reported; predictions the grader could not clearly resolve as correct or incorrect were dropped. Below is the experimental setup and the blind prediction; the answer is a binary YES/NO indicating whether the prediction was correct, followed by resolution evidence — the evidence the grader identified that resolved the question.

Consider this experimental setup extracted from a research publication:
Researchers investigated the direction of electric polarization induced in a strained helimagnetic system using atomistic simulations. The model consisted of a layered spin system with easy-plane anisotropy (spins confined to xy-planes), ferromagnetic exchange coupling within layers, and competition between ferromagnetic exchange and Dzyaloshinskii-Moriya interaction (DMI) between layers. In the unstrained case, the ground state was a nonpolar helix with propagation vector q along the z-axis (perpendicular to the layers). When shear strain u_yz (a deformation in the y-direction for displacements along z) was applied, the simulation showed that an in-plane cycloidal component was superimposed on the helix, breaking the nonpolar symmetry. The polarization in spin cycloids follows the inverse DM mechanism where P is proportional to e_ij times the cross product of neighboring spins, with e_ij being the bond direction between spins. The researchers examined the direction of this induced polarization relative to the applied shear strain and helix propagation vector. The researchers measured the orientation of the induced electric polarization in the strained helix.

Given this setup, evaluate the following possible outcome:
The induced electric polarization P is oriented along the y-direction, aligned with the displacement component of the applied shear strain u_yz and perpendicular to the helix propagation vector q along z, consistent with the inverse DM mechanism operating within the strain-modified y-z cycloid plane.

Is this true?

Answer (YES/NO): NO